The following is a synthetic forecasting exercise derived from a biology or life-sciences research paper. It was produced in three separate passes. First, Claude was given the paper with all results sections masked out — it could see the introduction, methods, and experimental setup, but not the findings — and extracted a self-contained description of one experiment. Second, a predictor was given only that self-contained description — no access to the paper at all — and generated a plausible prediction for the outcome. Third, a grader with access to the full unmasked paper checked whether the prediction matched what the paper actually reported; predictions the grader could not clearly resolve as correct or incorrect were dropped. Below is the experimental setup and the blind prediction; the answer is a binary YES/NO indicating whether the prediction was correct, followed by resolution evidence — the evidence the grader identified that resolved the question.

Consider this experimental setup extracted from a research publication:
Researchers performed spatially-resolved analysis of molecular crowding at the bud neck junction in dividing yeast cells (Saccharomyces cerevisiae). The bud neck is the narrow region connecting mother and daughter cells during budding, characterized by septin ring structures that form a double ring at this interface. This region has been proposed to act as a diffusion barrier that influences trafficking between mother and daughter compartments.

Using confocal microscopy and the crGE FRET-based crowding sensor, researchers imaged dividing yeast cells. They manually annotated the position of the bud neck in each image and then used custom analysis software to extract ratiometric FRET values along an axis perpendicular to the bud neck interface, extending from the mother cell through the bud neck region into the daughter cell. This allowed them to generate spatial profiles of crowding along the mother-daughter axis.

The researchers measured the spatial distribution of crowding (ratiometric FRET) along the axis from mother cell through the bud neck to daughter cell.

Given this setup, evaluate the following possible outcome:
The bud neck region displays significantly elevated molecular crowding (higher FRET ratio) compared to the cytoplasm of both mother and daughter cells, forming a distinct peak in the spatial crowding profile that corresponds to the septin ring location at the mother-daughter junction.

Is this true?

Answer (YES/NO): NO